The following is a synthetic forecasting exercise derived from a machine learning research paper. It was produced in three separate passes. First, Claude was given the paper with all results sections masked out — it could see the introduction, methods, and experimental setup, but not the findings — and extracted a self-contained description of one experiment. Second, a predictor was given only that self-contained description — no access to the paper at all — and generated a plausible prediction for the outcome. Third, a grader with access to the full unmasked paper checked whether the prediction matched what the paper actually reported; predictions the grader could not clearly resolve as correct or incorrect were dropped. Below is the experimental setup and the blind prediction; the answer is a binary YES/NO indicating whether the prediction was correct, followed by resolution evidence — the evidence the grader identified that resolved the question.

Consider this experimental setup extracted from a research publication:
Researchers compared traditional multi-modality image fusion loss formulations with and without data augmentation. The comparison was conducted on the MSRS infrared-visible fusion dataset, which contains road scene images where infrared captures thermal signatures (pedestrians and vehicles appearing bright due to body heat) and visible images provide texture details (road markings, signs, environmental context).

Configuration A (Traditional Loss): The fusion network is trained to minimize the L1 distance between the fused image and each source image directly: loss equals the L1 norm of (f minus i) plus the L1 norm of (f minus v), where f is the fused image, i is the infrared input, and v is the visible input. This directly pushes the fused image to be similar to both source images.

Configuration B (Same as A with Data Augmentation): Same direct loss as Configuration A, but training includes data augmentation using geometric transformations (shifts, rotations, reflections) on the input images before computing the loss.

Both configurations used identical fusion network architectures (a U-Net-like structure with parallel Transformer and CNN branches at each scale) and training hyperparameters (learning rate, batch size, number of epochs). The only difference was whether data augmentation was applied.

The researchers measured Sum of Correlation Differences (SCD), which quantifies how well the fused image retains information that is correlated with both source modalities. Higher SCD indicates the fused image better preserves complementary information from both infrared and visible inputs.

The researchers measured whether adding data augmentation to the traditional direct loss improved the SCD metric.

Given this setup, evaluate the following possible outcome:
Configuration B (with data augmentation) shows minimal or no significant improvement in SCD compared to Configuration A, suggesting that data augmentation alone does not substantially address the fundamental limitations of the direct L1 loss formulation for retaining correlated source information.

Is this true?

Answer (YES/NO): YES